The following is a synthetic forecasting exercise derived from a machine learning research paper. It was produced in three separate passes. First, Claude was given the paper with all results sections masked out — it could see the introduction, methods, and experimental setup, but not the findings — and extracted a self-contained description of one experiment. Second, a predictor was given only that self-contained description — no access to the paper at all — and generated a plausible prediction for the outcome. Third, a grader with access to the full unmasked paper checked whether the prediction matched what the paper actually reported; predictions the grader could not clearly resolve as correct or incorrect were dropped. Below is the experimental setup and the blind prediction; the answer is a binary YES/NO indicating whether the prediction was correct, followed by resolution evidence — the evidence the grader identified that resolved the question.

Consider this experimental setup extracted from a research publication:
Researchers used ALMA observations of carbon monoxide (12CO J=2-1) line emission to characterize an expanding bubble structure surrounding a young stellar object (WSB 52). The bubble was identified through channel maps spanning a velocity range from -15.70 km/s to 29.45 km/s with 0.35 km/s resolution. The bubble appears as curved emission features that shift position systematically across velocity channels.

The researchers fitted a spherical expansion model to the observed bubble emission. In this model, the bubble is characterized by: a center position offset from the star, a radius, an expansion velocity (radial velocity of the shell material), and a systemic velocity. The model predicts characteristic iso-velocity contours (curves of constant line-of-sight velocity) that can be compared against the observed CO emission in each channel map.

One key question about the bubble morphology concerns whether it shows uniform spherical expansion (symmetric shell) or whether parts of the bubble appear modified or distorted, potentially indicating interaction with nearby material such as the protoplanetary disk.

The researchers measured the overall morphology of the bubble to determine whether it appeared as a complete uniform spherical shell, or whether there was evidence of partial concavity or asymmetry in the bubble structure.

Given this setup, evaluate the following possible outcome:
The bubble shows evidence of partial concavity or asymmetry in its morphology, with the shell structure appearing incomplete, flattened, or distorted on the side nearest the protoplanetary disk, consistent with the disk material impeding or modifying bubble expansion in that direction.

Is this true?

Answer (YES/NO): YES